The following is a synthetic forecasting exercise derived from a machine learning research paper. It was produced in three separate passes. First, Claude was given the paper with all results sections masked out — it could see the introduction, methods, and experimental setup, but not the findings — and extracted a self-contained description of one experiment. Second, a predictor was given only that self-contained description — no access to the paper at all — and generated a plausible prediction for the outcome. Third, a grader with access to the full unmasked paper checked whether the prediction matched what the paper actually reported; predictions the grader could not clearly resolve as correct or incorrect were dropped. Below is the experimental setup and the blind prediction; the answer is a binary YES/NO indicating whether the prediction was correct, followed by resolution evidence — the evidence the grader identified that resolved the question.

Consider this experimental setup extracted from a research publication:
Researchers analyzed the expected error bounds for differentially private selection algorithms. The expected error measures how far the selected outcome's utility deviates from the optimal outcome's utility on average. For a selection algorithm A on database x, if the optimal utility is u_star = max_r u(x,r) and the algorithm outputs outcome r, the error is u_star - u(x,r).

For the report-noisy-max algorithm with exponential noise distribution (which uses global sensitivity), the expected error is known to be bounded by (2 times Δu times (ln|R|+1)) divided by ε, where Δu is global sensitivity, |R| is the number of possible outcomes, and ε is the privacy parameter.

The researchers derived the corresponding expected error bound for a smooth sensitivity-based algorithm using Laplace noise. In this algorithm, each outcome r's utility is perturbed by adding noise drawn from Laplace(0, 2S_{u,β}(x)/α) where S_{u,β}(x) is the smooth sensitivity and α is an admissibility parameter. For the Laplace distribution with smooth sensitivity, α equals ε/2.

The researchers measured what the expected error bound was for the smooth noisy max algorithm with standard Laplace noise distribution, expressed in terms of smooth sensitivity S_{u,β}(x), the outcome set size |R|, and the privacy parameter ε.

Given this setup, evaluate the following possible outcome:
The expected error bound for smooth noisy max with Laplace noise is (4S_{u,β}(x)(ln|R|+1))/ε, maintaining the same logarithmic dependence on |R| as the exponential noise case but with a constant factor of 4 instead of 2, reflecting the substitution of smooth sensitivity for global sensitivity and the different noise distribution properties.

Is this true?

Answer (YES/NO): YES